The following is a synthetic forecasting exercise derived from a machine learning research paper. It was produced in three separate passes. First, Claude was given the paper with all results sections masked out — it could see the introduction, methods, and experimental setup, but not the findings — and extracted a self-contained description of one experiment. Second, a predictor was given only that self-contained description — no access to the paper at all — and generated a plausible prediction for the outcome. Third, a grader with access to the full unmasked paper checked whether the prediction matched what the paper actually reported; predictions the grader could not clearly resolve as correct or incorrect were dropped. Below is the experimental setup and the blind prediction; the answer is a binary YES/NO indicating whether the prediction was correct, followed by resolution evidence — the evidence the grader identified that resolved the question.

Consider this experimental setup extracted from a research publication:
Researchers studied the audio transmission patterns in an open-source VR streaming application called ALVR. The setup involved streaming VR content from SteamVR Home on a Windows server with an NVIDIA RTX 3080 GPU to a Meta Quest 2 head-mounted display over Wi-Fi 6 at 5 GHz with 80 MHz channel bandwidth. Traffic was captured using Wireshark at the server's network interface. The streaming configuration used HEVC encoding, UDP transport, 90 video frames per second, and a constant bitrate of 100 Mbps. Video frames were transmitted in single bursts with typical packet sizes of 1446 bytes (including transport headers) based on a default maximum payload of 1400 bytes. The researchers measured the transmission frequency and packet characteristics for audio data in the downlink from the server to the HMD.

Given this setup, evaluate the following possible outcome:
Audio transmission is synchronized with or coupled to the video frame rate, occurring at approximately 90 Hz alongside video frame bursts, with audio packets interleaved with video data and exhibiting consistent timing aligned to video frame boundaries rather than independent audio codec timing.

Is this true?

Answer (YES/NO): NO